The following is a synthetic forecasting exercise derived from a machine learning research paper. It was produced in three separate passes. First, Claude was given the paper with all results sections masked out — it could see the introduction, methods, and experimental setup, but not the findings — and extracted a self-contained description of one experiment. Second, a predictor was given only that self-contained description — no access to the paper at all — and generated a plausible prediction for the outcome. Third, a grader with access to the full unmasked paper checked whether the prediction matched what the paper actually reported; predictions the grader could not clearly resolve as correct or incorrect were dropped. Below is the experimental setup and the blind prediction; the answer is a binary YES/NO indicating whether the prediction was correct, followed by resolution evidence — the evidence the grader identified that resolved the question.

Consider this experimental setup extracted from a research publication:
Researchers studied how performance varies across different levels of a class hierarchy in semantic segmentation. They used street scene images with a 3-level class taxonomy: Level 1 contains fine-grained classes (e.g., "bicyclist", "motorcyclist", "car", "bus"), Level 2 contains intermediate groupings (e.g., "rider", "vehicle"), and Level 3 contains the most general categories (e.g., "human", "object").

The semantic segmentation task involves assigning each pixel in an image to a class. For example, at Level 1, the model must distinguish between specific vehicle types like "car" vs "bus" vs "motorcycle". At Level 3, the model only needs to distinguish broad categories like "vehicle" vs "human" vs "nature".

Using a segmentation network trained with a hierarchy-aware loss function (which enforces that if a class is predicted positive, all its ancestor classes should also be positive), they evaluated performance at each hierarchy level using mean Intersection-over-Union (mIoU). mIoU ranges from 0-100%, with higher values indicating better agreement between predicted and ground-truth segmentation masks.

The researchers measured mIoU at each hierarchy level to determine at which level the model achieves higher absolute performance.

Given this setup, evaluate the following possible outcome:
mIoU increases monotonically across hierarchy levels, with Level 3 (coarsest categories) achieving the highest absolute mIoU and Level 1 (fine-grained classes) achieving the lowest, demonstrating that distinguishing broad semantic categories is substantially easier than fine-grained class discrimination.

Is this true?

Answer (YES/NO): YES